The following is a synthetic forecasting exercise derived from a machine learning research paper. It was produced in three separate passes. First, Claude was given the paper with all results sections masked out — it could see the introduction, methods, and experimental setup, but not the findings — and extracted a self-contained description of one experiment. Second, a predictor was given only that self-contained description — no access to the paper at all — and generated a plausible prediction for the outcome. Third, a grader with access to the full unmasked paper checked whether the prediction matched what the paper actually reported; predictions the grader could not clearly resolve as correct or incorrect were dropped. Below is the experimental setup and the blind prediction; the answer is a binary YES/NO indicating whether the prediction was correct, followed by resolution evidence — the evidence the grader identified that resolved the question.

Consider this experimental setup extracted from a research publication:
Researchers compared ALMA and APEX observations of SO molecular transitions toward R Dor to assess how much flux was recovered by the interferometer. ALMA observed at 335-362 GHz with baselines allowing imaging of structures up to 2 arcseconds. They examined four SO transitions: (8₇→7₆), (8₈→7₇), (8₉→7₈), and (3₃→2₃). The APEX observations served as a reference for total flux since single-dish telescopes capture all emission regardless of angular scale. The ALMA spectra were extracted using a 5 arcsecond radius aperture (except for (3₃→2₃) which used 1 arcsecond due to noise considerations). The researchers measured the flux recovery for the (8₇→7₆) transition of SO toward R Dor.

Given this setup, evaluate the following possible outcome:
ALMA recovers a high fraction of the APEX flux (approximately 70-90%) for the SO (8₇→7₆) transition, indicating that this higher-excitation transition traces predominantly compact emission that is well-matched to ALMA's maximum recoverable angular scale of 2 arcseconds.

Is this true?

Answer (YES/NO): NO